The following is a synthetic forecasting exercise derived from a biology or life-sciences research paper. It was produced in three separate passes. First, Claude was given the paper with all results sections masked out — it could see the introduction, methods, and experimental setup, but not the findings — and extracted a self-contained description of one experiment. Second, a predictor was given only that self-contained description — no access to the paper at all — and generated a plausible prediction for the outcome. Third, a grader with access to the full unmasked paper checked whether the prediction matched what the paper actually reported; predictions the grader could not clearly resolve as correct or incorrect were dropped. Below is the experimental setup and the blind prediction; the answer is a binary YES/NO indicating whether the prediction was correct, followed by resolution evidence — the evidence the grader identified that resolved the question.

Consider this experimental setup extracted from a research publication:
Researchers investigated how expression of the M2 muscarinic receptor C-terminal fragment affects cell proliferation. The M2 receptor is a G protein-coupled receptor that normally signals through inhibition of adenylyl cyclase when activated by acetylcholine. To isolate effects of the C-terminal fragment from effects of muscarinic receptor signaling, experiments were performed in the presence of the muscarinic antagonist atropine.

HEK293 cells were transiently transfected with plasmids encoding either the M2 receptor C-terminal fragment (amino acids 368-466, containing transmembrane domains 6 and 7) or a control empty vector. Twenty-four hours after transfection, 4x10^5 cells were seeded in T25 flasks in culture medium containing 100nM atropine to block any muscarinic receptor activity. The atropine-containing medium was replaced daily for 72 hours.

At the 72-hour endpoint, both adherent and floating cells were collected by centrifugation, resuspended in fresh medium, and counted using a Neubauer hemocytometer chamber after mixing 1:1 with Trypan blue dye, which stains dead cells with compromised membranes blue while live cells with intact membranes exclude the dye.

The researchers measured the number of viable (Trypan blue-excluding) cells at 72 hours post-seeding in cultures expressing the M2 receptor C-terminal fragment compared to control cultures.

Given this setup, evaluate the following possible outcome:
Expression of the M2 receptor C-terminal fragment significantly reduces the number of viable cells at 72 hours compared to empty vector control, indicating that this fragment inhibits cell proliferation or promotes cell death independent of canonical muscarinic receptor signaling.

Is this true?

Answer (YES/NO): YES